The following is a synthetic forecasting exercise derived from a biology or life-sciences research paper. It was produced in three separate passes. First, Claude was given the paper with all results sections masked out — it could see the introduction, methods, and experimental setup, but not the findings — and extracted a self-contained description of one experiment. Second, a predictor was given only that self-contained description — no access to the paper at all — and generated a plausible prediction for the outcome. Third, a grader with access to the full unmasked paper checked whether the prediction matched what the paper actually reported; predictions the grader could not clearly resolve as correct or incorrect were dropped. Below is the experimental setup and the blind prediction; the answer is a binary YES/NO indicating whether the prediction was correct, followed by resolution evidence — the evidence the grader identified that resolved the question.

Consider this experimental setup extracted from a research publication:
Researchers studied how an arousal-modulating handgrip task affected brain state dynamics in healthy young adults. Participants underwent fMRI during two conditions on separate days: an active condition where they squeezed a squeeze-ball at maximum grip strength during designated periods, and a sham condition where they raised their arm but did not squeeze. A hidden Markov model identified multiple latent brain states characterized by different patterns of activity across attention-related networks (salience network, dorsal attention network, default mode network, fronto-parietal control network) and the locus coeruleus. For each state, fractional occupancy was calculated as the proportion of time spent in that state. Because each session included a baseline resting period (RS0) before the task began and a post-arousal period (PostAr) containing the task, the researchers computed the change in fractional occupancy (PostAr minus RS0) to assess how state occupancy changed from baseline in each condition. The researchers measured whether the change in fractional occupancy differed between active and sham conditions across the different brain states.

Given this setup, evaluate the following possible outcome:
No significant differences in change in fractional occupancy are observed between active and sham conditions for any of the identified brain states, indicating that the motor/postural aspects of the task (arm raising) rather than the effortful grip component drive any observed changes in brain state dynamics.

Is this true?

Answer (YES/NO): NO